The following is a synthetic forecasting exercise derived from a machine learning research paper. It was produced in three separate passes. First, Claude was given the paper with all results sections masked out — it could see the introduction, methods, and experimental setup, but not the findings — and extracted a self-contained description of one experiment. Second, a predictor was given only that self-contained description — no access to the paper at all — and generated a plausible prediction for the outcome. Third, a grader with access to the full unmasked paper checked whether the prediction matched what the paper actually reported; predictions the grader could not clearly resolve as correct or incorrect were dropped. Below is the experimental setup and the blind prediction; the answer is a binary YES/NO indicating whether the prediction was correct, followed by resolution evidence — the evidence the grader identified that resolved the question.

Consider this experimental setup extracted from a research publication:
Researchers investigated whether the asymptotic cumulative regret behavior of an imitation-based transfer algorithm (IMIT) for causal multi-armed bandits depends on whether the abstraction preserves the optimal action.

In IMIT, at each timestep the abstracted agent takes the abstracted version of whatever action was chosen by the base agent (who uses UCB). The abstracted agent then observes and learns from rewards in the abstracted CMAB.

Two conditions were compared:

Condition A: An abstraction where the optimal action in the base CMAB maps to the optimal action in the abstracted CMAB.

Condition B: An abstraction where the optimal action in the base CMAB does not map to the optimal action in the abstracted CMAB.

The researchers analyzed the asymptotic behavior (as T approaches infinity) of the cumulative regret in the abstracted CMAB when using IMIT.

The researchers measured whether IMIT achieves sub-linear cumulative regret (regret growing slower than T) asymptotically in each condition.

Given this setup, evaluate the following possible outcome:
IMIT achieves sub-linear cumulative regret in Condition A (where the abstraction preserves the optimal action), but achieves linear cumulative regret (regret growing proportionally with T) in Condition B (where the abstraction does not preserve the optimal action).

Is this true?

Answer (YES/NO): YES